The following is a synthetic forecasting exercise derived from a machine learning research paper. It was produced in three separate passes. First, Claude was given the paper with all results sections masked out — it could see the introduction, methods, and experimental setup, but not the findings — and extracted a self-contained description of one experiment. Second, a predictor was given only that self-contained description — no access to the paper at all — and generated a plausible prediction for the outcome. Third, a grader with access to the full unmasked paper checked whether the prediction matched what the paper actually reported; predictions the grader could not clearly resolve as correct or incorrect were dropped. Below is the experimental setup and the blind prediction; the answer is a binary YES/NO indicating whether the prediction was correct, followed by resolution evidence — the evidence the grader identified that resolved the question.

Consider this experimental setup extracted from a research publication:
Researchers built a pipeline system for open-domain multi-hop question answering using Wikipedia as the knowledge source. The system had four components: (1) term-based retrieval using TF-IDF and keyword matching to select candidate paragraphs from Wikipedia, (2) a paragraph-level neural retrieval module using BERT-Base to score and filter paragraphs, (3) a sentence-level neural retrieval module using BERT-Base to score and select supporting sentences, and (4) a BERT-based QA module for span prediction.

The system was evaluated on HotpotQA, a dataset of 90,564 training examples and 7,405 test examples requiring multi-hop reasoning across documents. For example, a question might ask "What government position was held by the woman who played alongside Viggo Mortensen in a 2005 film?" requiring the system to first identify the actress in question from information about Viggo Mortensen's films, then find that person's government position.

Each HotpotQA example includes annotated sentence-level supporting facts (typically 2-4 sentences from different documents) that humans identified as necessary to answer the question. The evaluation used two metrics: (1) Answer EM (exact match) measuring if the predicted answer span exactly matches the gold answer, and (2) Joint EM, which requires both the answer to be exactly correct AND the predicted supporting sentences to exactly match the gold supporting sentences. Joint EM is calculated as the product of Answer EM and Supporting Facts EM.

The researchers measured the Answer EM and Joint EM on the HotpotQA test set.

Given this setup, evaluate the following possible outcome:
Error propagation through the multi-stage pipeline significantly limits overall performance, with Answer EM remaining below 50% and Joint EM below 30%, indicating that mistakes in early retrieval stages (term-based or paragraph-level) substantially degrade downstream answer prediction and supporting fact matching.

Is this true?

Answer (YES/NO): NO